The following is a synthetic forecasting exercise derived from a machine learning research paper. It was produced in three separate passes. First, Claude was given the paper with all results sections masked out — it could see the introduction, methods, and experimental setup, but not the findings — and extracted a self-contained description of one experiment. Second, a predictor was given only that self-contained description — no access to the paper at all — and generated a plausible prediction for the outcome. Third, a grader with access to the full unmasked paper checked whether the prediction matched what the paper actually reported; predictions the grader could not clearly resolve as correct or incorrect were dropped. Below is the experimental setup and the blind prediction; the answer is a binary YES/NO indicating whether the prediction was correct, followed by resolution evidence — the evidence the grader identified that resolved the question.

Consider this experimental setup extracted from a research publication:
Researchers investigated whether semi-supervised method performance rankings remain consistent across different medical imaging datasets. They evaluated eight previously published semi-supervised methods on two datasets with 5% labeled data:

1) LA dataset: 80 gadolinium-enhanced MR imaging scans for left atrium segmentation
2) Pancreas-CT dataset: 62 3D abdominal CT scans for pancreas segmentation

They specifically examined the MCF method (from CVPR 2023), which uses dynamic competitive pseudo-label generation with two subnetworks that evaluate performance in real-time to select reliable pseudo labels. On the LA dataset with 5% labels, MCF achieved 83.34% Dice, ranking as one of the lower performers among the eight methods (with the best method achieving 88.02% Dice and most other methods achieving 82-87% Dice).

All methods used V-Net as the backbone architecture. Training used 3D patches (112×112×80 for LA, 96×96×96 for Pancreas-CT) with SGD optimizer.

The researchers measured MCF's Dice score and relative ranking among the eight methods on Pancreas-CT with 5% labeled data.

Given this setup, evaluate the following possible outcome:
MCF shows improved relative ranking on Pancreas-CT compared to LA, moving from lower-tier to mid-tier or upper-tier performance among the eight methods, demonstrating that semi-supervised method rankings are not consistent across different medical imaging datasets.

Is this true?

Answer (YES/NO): YES